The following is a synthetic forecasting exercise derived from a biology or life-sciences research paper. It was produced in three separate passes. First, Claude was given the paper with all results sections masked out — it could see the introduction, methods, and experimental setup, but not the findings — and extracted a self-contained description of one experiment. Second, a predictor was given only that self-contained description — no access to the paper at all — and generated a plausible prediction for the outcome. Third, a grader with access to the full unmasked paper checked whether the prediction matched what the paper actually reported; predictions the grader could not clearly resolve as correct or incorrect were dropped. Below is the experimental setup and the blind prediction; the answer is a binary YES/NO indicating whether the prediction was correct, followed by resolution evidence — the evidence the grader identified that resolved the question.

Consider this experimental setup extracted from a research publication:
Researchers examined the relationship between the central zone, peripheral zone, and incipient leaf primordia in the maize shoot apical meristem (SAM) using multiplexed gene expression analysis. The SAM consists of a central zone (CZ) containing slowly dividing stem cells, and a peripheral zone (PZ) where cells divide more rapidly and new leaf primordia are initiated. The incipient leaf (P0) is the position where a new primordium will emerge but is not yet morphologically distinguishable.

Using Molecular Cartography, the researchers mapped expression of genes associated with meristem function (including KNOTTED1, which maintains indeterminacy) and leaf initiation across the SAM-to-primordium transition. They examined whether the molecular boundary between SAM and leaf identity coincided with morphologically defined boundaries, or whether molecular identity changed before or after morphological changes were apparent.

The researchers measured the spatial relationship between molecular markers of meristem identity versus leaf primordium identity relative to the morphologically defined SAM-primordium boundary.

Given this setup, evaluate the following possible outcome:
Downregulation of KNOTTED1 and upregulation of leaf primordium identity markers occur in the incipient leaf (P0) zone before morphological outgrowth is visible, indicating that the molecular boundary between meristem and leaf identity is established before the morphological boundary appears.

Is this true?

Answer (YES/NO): YES